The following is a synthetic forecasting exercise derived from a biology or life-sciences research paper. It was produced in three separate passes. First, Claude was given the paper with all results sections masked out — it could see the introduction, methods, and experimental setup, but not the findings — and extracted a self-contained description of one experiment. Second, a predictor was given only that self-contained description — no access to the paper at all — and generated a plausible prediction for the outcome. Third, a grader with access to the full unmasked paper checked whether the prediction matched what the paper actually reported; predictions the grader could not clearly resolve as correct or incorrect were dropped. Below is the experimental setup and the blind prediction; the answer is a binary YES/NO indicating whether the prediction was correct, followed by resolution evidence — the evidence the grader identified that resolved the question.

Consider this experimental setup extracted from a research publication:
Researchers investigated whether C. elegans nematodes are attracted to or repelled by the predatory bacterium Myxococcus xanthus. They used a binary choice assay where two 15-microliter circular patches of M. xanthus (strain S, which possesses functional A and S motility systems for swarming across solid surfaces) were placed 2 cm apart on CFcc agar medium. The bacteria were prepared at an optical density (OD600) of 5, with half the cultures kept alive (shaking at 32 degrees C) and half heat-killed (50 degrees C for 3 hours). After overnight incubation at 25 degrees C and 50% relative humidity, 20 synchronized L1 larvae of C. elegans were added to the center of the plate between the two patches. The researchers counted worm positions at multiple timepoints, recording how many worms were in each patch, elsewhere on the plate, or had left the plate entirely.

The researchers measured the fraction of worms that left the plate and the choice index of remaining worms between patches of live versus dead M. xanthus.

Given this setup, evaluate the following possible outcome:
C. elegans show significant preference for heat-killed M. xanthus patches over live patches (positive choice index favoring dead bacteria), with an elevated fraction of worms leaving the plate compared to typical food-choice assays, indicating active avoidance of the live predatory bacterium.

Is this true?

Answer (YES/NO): NO